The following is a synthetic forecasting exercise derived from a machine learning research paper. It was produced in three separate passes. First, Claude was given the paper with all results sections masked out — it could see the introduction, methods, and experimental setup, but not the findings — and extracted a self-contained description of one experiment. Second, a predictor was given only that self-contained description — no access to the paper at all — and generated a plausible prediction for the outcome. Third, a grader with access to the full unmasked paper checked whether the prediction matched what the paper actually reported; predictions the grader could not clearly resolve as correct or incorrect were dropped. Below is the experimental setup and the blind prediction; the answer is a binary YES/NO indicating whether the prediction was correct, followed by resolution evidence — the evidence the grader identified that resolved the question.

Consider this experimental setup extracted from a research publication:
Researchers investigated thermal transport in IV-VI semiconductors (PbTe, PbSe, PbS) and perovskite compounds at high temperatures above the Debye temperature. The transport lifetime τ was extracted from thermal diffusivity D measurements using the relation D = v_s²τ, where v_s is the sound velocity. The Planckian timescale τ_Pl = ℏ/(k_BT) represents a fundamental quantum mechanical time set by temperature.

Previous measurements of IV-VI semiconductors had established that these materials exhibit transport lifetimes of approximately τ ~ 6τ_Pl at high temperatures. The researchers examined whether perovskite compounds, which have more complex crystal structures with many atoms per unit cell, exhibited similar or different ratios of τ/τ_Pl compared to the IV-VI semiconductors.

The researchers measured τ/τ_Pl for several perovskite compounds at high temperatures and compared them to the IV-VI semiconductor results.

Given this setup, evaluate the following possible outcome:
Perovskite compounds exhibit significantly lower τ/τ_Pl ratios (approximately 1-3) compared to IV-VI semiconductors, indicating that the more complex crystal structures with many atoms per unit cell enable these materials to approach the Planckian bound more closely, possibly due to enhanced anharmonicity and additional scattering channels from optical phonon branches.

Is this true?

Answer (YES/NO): YES